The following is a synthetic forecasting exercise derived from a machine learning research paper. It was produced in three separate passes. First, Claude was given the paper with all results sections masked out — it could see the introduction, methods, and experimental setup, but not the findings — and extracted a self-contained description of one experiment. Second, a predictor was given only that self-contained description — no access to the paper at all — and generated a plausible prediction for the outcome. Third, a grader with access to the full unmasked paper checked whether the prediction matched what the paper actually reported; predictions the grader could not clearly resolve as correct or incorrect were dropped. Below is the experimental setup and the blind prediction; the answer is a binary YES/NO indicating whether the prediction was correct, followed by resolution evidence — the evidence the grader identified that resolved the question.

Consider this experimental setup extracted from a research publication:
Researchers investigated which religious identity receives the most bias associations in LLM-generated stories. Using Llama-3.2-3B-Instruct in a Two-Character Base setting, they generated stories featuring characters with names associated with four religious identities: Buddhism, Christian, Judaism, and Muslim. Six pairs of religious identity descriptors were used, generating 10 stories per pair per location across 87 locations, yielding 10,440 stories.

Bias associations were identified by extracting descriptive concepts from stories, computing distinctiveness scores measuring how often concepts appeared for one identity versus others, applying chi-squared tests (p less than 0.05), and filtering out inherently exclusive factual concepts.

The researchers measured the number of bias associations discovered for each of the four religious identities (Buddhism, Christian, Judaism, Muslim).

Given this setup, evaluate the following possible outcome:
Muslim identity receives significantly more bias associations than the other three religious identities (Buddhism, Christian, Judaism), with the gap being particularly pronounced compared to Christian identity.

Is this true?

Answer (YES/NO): NO